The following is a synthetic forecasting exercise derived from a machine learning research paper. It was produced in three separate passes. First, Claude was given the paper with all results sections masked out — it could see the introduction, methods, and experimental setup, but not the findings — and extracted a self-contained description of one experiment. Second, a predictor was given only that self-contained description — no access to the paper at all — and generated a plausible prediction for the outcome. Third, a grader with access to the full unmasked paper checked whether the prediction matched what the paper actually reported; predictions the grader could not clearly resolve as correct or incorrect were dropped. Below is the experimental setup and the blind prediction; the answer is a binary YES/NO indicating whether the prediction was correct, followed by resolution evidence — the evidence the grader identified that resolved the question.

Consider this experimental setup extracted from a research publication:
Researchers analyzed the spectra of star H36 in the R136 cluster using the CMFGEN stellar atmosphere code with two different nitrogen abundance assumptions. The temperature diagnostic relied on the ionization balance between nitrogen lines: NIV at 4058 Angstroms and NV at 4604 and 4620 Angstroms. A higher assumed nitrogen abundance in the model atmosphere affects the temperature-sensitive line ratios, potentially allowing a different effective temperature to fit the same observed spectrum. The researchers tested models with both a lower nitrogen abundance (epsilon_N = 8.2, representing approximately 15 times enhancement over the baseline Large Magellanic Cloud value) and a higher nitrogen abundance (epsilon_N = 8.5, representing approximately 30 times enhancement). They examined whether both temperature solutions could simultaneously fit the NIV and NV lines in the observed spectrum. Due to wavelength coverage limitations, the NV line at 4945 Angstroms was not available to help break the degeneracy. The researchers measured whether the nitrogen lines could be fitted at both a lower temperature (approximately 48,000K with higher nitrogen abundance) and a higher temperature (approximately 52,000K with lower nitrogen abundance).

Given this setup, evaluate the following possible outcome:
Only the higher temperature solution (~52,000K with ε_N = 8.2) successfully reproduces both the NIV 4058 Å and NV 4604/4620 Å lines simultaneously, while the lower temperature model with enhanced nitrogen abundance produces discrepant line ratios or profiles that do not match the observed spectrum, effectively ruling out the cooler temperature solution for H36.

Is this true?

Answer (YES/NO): NO